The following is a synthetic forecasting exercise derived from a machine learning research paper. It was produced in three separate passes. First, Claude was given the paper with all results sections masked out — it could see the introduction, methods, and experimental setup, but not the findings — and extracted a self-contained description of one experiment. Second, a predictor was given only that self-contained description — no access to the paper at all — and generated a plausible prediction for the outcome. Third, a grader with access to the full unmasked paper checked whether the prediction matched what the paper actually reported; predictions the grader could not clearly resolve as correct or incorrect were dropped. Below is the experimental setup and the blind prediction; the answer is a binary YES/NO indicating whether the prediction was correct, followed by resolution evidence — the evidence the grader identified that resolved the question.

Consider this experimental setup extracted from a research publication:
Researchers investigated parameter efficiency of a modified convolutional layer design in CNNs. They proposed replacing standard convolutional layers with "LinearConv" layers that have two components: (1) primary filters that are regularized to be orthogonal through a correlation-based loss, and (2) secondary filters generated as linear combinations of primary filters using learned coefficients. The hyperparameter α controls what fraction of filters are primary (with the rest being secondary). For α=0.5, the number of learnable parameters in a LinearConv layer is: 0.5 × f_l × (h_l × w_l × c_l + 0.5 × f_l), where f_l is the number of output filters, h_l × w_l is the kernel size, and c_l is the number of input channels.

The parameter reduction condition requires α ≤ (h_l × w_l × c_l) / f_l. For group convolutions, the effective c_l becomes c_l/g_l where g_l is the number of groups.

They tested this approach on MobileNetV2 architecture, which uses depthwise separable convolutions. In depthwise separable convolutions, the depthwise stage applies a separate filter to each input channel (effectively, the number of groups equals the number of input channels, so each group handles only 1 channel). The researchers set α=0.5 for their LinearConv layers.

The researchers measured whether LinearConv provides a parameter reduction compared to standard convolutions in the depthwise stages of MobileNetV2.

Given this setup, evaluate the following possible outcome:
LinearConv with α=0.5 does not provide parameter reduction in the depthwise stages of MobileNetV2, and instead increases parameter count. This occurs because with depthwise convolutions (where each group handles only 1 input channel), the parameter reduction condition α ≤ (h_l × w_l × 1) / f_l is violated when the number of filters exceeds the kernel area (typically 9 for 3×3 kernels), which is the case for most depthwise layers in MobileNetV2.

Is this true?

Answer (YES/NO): YES